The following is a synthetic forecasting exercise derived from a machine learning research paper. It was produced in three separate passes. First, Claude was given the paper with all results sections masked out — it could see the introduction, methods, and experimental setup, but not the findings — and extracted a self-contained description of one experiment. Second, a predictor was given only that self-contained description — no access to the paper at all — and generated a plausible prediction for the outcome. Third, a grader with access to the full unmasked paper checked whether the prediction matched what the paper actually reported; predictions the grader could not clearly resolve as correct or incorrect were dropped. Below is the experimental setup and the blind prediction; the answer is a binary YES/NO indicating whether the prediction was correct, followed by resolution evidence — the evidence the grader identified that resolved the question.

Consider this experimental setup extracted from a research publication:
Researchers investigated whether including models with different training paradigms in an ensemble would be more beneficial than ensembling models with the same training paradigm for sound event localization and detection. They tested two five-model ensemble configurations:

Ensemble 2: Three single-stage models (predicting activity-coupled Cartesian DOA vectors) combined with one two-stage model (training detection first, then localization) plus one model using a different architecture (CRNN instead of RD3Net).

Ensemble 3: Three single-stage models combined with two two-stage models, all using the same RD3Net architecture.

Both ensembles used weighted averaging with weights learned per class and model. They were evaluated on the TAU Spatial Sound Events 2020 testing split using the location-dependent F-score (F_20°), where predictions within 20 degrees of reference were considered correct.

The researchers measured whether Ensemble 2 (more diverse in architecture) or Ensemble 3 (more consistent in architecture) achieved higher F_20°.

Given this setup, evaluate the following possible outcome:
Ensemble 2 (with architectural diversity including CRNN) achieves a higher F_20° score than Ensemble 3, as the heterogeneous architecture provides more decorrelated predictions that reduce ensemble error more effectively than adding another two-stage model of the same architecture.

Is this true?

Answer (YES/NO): NO